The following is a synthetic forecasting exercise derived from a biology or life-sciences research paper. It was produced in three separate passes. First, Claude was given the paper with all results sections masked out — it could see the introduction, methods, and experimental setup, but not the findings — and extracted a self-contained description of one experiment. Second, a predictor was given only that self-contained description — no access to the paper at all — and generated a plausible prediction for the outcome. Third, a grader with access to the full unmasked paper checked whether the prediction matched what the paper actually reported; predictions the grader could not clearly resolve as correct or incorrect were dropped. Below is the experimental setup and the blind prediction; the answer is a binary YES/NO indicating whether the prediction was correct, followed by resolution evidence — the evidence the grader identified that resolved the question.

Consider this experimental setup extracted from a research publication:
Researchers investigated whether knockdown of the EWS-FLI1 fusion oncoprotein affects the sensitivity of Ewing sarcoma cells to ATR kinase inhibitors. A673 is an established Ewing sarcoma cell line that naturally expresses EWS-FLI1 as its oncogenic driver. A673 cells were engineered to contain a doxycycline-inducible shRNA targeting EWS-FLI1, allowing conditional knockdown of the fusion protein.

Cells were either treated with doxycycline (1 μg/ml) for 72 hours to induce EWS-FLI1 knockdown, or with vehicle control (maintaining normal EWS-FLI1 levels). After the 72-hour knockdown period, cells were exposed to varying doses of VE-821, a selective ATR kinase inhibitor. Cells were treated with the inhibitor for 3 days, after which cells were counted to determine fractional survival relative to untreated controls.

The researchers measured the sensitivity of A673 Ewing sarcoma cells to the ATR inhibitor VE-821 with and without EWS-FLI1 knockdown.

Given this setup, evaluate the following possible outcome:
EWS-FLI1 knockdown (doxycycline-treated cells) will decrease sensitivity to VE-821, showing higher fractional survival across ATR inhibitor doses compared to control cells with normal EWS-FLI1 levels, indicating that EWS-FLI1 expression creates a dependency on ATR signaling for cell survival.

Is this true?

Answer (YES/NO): YES